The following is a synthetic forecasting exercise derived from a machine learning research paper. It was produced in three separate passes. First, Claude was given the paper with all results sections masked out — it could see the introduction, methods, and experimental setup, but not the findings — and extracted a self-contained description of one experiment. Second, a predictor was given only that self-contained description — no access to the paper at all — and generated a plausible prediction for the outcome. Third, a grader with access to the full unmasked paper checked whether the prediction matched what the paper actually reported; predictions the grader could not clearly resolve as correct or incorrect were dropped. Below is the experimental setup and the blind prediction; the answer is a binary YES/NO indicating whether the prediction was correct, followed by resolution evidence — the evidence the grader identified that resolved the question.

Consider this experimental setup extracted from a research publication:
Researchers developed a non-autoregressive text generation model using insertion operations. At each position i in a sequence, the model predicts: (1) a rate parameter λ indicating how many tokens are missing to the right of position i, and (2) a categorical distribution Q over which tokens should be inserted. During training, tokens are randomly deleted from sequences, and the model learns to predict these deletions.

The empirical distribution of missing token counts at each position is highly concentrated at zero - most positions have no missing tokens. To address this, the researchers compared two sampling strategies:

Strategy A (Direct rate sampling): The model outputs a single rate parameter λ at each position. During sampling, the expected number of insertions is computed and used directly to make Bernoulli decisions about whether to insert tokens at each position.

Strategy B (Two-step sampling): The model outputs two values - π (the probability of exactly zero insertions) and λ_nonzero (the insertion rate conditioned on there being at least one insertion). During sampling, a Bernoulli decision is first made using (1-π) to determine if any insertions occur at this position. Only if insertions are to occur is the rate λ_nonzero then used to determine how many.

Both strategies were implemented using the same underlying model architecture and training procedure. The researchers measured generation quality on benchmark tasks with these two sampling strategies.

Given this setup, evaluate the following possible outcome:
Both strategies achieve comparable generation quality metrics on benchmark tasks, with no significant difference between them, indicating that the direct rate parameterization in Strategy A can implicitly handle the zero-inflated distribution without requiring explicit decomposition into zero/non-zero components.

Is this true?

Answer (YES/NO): NO